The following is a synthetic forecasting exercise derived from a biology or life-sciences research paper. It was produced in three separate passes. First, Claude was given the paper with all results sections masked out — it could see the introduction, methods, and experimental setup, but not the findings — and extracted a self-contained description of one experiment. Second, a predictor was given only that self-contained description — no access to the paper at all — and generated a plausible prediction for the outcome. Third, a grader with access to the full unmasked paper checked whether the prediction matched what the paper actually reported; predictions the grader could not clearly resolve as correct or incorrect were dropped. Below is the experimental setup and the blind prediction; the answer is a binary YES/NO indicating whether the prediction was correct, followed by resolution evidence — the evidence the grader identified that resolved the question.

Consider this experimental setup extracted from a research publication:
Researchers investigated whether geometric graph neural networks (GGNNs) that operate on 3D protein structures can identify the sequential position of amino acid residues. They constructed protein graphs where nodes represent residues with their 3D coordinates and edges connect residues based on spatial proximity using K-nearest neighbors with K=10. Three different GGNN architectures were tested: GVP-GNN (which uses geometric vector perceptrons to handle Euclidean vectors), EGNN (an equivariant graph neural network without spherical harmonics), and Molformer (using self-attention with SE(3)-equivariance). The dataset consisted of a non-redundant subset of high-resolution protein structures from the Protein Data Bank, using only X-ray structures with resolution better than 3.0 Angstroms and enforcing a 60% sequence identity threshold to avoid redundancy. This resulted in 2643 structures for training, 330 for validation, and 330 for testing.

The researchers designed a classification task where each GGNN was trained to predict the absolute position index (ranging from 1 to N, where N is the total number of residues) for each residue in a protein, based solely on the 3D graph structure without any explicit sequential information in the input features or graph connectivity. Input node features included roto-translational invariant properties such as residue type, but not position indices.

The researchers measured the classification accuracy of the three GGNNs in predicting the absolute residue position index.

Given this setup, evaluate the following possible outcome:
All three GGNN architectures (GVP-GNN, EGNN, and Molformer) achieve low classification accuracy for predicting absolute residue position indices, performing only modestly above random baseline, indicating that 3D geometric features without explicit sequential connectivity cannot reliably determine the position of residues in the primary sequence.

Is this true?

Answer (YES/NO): NO